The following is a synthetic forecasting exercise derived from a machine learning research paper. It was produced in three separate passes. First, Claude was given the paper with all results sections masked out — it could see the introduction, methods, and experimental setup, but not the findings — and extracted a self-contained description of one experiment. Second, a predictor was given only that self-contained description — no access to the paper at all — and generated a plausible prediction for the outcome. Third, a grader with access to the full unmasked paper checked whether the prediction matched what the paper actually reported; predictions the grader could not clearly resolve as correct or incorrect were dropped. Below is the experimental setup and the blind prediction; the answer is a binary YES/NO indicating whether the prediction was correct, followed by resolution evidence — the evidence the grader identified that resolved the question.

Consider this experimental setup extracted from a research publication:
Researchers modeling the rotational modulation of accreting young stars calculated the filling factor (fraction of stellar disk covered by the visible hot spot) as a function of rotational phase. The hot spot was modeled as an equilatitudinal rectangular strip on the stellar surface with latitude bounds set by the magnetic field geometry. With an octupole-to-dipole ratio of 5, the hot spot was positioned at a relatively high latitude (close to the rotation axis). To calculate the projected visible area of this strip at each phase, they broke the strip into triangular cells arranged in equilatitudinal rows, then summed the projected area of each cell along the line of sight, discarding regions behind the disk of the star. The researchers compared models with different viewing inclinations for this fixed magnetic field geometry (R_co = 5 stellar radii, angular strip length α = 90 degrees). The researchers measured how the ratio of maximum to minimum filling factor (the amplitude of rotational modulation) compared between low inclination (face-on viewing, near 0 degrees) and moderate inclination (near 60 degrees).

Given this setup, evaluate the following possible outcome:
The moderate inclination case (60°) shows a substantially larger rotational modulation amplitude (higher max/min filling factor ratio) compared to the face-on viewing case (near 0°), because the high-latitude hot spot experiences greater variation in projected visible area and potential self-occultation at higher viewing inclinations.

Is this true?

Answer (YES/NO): YES